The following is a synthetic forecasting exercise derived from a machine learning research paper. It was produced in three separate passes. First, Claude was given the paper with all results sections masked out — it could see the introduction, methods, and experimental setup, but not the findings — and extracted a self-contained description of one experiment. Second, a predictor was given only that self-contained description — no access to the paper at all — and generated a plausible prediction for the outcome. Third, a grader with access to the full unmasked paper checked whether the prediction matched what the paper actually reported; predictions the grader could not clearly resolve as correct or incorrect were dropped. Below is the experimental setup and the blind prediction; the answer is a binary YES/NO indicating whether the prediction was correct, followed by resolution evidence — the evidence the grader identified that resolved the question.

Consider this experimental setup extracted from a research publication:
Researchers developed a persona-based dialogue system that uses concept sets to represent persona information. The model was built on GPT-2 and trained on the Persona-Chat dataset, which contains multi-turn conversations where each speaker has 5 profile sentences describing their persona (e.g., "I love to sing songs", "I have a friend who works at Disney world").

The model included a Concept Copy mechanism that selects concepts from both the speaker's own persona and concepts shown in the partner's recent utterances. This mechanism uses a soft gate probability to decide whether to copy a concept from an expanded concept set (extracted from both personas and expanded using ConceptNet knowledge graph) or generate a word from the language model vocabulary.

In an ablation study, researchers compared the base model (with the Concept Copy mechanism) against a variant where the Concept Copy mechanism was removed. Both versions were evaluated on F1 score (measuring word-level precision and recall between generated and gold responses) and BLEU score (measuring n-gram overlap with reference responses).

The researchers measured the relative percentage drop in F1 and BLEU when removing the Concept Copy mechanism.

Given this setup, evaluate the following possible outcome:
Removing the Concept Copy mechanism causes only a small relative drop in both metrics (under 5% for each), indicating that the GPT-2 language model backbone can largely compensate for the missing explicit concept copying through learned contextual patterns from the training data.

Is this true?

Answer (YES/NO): NO